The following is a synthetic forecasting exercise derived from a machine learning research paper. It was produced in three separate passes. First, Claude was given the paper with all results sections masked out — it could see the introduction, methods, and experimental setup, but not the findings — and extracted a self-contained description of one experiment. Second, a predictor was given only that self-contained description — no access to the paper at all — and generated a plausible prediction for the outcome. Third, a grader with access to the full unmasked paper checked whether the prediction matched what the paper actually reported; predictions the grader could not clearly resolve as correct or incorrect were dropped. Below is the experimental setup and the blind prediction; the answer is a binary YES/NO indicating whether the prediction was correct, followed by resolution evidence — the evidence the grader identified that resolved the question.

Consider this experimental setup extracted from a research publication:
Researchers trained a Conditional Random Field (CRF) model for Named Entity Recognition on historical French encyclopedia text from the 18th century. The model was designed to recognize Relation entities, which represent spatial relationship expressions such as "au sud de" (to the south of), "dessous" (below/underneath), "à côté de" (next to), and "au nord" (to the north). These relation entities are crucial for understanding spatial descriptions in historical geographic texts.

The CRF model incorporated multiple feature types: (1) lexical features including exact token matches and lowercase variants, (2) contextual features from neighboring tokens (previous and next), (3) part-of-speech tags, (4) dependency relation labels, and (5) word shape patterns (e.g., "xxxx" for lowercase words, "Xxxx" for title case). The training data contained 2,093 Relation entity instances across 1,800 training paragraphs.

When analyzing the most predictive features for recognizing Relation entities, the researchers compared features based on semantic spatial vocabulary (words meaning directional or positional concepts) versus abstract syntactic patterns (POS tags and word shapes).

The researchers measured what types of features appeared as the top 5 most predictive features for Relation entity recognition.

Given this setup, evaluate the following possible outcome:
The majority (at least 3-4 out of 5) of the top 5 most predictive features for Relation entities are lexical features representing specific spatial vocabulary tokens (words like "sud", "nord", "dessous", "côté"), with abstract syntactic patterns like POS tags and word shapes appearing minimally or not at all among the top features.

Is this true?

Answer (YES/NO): YES